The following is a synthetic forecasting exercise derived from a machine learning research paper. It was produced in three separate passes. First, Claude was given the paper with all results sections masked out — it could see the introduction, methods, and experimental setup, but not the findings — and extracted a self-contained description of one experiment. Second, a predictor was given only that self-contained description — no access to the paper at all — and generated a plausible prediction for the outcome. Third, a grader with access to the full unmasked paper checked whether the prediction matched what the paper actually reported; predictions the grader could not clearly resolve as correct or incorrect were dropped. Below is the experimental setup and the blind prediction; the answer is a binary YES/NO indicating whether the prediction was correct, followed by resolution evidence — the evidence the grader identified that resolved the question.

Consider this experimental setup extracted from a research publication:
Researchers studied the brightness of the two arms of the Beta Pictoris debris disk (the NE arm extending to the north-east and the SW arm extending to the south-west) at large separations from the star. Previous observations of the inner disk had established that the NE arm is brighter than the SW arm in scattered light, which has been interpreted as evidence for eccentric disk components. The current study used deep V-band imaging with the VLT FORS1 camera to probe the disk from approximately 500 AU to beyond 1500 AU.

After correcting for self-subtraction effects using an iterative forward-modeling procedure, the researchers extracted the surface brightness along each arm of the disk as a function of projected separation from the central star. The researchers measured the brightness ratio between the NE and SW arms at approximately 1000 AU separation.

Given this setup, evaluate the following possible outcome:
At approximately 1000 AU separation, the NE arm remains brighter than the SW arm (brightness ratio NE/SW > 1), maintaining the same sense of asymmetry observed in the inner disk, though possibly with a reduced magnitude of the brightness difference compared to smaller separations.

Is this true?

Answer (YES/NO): NO